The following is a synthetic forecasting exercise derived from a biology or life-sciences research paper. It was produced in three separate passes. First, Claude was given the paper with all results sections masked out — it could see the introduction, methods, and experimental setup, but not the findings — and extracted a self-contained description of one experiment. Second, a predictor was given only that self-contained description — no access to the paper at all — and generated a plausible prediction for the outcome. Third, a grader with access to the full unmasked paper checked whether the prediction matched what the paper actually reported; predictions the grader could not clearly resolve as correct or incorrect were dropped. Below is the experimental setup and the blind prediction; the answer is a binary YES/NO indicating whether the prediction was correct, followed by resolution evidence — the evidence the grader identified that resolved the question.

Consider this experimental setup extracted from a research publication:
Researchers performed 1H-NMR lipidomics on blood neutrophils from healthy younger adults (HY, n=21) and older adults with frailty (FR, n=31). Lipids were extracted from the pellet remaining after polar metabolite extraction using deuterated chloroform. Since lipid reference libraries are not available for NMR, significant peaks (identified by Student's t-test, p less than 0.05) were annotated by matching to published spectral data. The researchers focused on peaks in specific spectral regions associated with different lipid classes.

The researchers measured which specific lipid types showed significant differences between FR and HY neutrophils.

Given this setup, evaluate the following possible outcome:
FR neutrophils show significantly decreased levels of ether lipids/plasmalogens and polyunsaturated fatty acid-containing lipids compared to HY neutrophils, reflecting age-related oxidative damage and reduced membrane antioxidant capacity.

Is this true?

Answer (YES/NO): NO